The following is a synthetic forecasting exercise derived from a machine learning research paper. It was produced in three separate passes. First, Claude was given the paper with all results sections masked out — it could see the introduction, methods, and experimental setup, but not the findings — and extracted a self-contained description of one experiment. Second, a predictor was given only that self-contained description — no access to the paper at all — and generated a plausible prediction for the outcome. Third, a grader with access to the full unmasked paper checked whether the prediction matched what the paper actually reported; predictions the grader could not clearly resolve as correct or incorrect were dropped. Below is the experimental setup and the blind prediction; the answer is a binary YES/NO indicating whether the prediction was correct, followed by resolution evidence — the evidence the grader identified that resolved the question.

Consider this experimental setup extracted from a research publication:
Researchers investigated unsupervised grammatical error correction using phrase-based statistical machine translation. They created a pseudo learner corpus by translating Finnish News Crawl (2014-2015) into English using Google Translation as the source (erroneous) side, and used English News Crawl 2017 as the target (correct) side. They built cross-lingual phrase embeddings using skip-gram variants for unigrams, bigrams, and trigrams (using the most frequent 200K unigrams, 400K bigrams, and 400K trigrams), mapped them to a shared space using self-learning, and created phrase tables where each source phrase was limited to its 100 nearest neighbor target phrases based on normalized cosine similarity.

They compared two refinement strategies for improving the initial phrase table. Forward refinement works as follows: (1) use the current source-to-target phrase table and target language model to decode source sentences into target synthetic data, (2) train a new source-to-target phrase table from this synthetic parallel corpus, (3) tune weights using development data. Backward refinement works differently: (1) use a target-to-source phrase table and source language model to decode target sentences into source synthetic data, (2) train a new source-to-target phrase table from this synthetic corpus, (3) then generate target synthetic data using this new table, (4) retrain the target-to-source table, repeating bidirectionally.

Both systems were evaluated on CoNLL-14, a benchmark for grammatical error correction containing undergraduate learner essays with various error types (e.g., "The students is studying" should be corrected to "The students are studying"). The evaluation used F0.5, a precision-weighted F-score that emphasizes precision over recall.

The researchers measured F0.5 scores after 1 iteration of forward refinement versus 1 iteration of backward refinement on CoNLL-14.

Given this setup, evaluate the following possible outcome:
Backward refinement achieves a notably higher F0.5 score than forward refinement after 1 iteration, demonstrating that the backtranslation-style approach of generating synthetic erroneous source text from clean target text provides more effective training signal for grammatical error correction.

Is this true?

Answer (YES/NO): NO